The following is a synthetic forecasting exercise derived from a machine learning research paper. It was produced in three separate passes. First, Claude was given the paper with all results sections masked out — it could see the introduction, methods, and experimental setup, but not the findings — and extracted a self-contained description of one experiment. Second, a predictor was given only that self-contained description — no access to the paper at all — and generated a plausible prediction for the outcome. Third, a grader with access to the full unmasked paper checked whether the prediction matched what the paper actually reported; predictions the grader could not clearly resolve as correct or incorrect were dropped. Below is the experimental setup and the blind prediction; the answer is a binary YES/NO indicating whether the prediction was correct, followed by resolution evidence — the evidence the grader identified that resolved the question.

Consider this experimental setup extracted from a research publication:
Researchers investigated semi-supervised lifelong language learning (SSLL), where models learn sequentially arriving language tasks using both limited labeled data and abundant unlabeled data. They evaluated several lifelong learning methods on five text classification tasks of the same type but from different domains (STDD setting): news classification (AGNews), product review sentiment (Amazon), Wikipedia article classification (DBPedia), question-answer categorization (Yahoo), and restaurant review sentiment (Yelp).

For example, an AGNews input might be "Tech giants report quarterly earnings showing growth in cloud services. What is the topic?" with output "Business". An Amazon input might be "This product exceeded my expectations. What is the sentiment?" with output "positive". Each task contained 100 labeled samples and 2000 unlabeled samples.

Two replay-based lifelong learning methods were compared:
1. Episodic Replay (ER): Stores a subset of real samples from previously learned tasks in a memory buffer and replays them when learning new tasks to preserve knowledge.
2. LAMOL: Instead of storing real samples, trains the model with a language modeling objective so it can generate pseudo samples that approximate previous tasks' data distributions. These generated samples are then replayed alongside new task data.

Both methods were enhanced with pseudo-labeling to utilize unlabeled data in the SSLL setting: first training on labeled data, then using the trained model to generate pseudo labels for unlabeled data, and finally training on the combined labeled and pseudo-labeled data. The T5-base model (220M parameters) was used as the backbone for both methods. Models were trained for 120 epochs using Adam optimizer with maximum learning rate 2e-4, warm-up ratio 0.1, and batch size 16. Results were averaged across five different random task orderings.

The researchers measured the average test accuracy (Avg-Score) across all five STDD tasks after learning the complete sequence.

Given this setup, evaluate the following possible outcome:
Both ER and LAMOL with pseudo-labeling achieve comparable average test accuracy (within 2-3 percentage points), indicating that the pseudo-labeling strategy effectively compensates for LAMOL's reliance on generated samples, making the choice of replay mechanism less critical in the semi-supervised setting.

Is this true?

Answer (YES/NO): NO